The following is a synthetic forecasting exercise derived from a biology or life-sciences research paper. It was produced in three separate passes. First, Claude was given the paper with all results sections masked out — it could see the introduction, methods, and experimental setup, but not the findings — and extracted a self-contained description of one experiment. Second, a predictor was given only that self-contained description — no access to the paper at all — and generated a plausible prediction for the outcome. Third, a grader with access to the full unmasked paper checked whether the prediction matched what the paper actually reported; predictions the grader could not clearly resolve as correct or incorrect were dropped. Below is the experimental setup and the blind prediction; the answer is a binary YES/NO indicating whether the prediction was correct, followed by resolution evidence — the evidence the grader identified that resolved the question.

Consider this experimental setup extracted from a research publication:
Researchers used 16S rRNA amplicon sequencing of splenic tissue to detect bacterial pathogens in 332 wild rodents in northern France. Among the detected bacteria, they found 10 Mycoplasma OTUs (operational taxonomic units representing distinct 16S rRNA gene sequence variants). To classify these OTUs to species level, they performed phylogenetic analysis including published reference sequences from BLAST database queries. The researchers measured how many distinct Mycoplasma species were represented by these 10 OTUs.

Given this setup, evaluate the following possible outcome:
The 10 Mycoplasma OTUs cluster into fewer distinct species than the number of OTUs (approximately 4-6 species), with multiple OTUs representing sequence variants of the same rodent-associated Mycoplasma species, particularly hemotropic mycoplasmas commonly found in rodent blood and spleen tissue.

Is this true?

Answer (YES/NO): NO